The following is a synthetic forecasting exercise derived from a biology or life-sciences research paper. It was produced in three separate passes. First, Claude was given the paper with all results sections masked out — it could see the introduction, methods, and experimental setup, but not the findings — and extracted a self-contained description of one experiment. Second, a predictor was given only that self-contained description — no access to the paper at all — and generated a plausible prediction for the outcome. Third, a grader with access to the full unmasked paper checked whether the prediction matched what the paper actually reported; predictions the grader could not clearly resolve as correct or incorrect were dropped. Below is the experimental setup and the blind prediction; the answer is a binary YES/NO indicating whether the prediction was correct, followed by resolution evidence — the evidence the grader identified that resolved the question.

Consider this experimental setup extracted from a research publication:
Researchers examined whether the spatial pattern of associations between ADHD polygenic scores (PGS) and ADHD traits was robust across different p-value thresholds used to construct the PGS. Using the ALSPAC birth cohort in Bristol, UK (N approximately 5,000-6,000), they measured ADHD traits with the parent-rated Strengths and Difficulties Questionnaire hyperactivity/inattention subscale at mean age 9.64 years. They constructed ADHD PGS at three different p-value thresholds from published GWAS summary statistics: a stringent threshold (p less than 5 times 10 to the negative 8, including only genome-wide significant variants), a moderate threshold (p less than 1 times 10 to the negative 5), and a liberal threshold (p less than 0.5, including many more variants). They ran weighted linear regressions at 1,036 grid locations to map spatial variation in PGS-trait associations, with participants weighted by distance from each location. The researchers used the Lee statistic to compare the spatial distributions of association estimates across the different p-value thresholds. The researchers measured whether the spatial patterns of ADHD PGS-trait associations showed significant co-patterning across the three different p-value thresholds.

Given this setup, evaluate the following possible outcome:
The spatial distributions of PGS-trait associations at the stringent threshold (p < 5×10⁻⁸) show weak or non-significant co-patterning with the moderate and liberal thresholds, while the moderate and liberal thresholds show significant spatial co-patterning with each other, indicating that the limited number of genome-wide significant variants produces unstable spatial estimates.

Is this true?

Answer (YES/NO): NO